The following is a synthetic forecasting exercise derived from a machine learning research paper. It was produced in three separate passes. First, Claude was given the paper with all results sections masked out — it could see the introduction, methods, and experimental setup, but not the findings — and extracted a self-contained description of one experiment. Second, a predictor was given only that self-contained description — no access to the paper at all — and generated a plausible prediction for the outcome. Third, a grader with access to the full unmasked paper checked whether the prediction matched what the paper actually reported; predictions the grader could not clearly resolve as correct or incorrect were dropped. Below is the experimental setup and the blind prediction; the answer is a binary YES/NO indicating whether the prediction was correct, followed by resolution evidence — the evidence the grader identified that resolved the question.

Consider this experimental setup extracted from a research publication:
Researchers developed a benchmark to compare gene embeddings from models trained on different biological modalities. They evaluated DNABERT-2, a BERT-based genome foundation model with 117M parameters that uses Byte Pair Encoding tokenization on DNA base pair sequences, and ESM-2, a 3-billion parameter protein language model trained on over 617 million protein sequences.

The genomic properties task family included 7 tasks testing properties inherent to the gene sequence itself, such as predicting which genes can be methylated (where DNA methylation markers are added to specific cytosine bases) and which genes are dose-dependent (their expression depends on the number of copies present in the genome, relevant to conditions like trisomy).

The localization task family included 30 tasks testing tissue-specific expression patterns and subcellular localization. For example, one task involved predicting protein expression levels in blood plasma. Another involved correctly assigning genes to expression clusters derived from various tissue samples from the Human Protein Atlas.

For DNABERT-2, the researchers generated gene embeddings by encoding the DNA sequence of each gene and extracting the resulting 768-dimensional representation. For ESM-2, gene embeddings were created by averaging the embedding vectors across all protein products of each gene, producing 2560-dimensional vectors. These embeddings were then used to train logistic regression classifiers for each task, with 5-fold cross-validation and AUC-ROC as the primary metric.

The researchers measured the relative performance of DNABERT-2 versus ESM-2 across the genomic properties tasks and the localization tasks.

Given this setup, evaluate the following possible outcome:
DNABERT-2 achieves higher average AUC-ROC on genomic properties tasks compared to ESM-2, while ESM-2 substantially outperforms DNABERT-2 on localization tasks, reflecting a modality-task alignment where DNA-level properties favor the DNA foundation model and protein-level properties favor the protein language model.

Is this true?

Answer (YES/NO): NO